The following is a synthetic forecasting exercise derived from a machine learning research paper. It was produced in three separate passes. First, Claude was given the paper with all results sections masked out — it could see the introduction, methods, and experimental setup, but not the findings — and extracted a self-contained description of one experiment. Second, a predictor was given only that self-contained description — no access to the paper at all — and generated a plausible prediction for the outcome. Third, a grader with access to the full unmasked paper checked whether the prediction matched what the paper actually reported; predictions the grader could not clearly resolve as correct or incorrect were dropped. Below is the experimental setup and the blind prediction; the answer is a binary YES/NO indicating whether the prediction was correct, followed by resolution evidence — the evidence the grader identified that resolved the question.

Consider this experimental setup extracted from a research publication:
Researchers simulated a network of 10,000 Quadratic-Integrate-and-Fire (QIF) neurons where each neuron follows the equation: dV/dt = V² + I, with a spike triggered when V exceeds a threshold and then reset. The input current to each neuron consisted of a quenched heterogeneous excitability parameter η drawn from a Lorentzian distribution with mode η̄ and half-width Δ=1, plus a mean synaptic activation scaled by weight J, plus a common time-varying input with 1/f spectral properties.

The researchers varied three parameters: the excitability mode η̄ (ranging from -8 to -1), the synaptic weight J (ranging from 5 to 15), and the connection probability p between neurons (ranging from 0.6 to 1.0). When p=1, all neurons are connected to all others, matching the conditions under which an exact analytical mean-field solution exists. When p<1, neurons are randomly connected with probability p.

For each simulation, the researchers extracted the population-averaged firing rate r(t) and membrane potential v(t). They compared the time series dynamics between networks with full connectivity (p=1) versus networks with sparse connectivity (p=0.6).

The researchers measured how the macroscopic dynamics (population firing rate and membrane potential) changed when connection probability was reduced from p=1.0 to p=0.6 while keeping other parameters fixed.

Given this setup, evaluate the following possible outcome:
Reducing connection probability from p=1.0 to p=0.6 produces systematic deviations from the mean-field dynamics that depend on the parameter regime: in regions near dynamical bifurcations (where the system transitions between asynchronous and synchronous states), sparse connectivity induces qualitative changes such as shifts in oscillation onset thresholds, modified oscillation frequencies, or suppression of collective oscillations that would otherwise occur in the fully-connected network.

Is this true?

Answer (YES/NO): YES